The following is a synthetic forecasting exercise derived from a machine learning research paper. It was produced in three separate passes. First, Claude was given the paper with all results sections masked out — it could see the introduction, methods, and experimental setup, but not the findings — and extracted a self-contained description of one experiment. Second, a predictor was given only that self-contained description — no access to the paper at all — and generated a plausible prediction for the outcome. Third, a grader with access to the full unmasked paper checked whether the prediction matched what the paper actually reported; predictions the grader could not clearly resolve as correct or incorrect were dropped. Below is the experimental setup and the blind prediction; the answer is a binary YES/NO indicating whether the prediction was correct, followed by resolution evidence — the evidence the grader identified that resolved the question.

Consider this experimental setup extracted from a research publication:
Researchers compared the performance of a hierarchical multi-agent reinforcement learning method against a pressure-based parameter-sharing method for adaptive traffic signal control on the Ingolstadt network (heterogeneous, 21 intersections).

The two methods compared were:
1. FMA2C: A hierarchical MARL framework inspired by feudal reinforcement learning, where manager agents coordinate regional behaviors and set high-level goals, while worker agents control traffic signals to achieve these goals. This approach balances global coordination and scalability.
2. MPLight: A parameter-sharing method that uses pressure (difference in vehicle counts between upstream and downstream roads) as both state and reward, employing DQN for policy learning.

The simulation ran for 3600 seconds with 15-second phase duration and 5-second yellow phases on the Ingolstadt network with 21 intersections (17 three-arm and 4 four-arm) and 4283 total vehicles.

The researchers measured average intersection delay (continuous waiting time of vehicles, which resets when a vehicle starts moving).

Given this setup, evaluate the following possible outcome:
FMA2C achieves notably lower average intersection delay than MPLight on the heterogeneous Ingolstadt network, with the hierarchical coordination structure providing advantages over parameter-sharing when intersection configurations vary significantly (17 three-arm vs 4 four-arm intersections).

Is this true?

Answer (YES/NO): YES